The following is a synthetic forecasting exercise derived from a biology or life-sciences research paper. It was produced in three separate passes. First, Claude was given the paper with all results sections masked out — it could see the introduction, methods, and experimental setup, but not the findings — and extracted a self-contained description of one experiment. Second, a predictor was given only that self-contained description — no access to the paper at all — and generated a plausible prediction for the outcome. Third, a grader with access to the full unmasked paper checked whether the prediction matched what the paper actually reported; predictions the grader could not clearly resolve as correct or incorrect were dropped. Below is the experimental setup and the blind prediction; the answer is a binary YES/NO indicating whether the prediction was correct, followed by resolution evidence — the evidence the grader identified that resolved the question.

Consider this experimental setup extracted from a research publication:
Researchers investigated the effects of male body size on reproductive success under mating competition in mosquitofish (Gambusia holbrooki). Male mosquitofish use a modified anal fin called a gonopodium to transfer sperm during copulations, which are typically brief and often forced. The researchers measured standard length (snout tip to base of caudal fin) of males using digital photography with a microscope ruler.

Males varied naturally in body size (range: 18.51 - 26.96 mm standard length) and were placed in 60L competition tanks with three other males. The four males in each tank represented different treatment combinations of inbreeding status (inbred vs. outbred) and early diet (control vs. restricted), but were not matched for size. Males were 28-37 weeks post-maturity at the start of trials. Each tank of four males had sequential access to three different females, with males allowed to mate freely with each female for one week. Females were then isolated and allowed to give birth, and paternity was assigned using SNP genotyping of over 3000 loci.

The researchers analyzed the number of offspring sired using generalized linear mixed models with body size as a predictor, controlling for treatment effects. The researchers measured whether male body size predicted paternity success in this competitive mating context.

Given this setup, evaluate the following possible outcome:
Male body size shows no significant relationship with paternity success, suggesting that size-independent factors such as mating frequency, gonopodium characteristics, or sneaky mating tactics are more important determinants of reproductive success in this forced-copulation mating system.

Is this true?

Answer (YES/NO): YES